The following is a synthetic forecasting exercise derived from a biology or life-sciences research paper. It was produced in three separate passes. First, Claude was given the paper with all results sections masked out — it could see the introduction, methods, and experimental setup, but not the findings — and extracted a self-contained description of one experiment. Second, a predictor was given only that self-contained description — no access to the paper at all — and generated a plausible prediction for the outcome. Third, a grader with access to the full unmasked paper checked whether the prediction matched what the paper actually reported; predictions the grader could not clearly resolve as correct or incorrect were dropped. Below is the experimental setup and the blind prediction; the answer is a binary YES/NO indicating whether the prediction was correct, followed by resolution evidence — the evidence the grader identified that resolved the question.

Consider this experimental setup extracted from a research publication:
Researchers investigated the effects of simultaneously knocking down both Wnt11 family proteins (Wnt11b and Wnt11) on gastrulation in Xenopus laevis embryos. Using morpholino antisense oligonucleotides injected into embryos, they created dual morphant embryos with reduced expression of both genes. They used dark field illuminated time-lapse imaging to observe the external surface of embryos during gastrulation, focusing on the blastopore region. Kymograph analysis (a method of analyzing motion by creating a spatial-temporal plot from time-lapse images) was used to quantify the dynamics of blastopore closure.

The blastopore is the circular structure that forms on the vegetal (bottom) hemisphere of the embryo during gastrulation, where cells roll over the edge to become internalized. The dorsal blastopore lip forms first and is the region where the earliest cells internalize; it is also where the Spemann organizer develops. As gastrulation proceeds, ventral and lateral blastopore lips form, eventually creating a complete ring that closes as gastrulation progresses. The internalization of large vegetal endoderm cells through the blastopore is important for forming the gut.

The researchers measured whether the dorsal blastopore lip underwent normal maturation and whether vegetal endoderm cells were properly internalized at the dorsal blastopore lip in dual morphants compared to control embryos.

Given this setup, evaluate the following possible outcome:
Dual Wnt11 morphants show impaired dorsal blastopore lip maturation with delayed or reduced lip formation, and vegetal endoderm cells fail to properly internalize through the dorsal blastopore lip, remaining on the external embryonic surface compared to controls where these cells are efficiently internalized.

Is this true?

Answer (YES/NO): YES